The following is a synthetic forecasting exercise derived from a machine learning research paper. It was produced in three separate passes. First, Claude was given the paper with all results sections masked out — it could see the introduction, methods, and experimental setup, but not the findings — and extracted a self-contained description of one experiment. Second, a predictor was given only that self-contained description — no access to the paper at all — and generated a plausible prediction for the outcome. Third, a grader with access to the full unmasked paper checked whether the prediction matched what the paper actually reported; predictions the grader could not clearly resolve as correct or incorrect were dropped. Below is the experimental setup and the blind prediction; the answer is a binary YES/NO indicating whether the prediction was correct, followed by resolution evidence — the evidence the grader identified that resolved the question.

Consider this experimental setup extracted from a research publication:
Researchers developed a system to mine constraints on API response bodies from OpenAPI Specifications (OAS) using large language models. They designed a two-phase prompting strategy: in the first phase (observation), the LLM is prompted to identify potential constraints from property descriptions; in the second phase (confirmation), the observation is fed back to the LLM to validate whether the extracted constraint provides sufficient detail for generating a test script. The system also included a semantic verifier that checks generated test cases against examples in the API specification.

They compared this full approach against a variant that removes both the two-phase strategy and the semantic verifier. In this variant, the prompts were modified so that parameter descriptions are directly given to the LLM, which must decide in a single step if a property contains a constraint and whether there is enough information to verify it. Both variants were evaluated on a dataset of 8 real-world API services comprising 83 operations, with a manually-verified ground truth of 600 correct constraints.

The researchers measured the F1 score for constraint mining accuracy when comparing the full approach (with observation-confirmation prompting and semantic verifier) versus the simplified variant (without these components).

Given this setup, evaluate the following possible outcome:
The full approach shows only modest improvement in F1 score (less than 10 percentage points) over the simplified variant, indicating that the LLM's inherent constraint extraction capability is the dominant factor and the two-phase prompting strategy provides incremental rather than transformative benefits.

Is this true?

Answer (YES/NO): NO